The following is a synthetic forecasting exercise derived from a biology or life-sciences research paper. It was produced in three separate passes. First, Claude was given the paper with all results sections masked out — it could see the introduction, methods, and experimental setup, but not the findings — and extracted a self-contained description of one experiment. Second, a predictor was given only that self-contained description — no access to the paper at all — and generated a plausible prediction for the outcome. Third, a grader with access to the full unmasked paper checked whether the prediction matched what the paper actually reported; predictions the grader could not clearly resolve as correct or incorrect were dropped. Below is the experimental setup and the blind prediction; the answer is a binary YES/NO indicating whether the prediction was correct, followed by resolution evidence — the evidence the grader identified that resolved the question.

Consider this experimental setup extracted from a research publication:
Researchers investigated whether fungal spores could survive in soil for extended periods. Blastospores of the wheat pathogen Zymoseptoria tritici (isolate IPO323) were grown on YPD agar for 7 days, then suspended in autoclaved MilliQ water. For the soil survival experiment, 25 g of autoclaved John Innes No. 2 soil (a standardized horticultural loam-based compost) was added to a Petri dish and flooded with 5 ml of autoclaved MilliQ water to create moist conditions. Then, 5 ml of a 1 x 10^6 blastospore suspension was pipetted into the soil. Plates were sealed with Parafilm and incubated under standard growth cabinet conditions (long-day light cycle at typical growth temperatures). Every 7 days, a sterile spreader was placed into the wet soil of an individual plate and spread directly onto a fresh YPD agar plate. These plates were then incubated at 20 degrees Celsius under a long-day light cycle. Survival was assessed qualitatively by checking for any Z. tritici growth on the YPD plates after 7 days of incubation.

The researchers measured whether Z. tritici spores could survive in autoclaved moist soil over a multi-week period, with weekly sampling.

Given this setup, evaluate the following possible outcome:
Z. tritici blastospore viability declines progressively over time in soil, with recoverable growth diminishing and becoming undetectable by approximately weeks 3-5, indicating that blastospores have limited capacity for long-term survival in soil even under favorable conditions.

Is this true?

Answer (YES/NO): NO